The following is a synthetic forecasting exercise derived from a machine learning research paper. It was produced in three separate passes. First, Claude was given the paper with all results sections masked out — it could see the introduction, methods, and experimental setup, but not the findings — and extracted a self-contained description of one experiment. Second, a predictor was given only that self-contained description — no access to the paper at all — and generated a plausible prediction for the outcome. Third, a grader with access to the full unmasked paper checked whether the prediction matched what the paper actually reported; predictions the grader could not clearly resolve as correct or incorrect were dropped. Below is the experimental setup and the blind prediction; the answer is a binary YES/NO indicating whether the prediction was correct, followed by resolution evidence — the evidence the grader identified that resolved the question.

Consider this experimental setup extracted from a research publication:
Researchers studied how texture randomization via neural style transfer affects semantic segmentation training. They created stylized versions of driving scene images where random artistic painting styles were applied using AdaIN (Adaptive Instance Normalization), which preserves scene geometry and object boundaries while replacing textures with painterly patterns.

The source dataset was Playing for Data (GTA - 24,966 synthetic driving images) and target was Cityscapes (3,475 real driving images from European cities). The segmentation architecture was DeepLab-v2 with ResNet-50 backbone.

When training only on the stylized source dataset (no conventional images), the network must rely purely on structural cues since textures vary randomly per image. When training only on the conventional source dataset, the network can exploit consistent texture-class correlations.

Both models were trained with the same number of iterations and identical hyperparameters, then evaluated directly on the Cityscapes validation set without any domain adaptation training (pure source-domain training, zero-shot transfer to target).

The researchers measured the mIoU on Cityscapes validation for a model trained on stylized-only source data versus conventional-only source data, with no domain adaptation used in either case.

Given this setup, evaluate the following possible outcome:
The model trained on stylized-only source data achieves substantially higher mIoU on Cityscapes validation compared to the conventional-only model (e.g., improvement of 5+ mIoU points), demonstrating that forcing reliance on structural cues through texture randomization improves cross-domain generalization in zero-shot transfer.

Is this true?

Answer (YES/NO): NO